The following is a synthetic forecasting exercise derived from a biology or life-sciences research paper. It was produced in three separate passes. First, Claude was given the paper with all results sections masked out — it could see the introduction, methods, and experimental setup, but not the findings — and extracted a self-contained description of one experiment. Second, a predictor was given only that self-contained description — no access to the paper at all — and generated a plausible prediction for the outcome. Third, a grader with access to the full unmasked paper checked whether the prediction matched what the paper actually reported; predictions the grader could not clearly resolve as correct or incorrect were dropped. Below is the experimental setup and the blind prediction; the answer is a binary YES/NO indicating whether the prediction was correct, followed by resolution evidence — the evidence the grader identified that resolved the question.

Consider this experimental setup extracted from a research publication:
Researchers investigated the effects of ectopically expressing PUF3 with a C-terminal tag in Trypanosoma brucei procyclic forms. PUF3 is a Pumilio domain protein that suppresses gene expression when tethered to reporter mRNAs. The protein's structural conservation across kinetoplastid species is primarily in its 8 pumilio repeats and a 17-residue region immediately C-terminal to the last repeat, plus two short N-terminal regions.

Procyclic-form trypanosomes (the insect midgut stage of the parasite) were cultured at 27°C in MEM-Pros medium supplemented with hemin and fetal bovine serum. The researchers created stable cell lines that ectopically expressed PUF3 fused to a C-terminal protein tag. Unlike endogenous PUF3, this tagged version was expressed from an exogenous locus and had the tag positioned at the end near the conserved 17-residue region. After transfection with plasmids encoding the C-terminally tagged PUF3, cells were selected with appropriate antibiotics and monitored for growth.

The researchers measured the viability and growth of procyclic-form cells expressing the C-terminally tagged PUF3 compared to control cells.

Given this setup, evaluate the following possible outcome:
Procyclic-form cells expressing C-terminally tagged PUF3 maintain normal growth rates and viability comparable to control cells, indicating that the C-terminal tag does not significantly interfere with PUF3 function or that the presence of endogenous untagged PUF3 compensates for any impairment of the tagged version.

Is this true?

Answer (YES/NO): NO